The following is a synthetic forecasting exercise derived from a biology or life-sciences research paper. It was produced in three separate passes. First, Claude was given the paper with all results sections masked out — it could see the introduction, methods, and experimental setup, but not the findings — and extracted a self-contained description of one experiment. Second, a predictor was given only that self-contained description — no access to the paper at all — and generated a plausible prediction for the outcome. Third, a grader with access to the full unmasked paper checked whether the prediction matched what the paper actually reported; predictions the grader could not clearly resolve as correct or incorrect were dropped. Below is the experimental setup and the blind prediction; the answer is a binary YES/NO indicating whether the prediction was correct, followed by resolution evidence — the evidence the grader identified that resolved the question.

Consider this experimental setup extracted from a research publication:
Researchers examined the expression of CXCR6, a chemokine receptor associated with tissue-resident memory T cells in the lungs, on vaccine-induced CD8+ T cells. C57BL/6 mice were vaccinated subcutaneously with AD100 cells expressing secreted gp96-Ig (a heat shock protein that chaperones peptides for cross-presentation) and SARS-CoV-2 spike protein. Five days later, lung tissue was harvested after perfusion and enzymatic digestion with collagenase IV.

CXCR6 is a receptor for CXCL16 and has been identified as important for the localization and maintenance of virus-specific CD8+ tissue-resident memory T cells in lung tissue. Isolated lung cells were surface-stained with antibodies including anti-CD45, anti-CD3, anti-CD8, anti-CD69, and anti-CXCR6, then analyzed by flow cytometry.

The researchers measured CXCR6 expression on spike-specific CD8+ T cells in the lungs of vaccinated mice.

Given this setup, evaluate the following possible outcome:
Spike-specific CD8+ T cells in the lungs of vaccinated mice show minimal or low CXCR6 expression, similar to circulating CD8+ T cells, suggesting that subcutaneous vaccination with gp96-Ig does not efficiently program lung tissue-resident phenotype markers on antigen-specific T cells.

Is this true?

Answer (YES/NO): NO